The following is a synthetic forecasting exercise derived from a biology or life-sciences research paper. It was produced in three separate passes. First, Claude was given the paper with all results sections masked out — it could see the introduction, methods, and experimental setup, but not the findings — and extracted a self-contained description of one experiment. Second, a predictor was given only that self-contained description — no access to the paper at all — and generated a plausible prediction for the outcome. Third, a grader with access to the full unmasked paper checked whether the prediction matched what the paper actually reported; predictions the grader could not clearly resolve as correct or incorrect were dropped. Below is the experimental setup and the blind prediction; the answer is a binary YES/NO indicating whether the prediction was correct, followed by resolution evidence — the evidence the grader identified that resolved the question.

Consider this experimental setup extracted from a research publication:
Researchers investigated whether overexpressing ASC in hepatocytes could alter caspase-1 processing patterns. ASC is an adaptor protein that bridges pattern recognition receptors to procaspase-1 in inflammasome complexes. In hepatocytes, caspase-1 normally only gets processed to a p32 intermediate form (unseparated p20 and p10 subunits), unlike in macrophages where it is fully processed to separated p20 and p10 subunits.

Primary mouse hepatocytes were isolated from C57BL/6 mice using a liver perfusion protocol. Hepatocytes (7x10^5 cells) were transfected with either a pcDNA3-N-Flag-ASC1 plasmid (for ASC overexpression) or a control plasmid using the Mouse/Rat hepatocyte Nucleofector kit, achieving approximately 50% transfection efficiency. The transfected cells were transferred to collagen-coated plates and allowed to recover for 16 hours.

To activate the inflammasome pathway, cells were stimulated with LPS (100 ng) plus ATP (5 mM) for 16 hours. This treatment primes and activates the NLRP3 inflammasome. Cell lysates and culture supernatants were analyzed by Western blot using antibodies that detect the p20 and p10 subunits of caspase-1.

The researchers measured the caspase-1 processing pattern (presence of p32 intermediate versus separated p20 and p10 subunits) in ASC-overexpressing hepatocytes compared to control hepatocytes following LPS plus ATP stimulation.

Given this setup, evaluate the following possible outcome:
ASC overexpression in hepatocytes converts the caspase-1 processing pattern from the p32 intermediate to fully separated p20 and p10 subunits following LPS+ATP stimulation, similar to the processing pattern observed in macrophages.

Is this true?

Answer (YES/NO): NO